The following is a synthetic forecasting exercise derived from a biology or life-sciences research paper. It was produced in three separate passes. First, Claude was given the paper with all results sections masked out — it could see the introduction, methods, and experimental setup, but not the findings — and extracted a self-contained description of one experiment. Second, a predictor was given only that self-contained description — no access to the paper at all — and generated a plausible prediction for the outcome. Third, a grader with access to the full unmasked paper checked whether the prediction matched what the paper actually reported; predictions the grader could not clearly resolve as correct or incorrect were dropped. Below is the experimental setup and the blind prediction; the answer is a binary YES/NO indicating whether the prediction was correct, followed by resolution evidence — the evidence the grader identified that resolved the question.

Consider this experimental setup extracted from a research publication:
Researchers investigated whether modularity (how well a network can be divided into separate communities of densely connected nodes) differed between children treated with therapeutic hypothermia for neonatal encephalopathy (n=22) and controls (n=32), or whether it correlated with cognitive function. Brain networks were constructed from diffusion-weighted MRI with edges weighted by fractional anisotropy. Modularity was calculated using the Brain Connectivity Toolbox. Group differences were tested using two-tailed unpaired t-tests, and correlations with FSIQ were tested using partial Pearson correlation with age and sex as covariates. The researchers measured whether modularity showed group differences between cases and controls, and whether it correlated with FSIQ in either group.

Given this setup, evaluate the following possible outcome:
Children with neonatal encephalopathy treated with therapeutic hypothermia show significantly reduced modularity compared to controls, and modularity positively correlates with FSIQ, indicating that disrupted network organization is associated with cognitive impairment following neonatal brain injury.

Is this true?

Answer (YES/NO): NO